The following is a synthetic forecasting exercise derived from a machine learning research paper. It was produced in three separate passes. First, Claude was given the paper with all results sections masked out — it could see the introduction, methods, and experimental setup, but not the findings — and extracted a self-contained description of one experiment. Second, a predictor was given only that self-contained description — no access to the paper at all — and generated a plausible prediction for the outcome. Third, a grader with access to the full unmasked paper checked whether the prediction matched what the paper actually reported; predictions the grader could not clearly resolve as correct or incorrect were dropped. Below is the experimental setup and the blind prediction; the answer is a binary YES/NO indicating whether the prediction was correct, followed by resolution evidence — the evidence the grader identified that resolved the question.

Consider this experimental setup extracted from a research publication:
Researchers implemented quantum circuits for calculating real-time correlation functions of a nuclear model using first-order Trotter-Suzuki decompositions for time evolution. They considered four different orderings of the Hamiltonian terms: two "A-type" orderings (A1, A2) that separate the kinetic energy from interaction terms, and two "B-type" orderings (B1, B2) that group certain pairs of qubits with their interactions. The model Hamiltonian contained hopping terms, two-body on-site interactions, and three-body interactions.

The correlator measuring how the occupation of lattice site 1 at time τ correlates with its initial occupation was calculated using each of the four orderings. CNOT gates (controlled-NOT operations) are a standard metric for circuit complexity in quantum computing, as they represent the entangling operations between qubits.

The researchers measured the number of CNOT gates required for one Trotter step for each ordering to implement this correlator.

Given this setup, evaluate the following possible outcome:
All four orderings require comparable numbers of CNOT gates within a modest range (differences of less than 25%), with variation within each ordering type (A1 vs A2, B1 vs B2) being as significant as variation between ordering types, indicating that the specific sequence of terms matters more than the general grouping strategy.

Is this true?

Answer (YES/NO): NO